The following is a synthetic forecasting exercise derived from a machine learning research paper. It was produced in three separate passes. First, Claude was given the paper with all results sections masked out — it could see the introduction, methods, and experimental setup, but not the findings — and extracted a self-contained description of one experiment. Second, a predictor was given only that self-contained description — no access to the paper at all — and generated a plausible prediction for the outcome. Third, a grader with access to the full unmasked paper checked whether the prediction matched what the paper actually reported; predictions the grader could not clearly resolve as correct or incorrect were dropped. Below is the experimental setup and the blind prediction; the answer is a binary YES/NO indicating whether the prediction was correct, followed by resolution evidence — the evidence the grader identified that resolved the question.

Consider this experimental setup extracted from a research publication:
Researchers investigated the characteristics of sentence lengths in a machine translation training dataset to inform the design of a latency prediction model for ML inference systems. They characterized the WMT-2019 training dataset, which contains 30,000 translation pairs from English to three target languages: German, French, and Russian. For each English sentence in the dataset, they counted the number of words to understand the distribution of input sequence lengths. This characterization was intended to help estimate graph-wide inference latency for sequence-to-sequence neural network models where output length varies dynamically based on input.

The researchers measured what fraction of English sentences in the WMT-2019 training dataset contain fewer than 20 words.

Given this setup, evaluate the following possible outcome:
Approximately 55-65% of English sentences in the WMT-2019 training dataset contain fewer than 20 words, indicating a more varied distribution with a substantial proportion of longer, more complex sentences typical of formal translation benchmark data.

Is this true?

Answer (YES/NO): NO